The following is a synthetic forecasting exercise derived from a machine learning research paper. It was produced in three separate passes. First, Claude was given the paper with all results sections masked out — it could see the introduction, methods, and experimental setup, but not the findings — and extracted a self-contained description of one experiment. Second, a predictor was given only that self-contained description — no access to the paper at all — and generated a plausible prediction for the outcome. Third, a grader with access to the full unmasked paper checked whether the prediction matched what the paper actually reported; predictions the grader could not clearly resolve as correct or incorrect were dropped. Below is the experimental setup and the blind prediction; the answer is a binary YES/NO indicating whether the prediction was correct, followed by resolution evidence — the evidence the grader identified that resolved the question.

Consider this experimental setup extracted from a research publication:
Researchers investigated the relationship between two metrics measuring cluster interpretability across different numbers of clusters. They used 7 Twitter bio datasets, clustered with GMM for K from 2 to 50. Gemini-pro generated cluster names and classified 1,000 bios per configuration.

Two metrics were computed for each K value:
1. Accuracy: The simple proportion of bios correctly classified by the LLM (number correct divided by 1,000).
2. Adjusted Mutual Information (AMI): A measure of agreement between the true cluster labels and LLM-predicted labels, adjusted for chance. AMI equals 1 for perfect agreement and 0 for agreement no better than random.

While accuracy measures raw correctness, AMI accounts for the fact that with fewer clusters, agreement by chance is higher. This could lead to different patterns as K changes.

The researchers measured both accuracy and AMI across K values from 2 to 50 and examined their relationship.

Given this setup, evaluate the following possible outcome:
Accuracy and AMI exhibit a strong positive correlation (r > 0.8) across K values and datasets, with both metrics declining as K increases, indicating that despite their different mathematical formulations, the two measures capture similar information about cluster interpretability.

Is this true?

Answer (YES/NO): NO